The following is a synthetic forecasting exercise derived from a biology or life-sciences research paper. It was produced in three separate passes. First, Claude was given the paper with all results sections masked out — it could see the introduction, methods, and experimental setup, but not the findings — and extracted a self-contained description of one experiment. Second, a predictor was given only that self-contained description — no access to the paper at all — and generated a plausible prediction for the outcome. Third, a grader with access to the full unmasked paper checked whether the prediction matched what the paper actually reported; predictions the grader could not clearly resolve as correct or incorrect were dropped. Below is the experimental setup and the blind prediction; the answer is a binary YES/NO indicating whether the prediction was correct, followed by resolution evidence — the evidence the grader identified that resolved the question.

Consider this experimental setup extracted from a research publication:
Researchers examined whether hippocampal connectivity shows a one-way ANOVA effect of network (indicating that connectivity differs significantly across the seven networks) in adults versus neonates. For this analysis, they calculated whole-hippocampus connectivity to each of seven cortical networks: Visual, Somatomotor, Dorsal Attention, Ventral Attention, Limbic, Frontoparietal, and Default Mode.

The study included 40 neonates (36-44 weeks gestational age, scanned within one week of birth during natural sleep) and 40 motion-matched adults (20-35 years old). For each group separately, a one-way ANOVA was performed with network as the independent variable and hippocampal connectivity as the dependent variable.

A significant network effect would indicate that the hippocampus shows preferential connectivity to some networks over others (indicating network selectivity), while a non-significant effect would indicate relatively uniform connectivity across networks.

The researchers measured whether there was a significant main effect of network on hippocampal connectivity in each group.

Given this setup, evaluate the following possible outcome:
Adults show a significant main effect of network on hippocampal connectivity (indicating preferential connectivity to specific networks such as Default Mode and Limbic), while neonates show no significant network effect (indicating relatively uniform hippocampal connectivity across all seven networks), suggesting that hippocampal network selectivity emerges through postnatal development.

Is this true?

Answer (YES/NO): NO